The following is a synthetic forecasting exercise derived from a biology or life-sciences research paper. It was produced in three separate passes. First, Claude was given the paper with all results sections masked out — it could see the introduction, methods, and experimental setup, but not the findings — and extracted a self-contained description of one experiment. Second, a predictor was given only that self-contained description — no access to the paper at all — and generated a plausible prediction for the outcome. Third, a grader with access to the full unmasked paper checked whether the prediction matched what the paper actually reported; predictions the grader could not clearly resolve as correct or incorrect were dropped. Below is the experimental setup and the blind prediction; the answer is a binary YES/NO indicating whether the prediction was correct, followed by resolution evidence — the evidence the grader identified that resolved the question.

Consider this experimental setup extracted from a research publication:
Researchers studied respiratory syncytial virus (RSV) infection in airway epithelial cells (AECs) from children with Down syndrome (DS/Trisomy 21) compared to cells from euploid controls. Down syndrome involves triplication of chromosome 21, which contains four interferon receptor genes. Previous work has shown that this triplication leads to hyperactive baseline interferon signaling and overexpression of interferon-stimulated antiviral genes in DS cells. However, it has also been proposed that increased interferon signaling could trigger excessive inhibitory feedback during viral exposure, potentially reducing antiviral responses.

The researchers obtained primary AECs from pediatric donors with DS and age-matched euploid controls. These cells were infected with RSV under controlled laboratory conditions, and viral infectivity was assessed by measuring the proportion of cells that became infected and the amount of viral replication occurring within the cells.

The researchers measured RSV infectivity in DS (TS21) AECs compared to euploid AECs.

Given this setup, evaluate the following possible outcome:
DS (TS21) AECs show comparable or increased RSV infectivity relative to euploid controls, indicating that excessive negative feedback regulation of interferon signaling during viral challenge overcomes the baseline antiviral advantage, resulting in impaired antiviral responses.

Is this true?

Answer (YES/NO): NO